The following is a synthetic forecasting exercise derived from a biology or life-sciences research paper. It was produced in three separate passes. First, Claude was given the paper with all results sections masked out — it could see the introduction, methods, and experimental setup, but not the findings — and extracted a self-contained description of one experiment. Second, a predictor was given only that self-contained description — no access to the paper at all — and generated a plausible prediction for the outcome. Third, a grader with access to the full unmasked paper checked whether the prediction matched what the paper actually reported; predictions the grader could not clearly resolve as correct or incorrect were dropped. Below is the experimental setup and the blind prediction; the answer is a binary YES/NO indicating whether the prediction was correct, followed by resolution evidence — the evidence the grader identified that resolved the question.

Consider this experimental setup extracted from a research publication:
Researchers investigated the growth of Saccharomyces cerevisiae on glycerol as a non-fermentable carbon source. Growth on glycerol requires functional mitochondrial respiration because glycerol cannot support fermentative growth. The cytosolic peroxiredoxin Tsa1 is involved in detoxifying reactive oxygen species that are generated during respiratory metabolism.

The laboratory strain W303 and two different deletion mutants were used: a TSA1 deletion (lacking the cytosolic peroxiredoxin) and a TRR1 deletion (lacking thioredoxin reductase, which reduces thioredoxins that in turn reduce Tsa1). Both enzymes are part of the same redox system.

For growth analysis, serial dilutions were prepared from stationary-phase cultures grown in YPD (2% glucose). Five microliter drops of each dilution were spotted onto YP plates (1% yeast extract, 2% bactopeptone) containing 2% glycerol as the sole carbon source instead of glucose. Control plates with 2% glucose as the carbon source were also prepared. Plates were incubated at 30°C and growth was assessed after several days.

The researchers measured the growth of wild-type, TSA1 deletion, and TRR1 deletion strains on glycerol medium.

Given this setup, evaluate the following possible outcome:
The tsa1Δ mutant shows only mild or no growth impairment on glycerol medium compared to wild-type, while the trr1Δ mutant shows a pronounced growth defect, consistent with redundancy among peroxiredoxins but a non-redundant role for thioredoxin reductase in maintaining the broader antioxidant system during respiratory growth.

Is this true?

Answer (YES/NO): YES